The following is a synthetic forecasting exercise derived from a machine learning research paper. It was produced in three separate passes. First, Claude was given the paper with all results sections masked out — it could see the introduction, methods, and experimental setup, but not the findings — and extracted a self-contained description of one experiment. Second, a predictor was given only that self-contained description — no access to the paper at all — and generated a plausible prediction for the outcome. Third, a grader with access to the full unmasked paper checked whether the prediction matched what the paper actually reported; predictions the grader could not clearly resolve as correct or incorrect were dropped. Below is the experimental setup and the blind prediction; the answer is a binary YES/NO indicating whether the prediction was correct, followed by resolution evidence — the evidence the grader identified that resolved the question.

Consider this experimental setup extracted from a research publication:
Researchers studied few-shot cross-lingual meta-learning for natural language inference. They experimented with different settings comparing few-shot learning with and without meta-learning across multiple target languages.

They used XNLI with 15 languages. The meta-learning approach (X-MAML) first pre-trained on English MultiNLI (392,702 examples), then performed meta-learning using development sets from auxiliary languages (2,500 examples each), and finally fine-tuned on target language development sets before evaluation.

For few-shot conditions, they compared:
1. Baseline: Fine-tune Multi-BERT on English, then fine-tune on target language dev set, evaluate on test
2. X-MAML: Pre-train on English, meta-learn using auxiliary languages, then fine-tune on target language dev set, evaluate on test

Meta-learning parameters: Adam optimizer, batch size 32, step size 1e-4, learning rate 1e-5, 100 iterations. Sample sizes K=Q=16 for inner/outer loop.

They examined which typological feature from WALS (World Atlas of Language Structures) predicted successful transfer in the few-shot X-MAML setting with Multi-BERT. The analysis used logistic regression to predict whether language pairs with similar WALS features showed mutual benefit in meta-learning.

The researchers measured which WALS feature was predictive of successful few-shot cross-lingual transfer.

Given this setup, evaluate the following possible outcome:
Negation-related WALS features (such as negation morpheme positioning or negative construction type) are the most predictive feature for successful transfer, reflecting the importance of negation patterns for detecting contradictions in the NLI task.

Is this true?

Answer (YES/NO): NO